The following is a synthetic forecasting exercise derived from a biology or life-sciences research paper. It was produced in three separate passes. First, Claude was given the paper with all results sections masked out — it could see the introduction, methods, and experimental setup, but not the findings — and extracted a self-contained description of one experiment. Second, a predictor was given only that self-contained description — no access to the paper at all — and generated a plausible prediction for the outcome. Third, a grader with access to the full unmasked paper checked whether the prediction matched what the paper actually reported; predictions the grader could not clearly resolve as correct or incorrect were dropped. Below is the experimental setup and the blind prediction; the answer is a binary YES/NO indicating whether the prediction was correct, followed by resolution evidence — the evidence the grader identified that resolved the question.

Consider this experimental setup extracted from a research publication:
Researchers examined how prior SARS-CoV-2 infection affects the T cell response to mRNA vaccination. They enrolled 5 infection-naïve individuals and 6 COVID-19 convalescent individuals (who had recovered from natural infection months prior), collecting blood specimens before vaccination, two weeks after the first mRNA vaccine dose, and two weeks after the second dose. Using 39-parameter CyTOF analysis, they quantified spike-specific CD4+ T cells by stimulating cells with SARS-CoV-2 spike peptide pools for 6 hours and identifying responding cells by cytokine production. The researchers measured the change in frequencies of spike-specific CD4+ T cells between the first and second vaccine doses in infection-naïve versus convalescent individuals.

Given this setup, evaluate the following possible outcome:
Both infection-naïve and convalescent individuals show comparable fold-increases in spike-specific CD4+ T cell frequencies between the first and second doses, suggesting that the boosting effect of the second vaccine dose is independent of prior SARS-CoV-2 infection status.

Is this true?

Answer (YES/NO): NO